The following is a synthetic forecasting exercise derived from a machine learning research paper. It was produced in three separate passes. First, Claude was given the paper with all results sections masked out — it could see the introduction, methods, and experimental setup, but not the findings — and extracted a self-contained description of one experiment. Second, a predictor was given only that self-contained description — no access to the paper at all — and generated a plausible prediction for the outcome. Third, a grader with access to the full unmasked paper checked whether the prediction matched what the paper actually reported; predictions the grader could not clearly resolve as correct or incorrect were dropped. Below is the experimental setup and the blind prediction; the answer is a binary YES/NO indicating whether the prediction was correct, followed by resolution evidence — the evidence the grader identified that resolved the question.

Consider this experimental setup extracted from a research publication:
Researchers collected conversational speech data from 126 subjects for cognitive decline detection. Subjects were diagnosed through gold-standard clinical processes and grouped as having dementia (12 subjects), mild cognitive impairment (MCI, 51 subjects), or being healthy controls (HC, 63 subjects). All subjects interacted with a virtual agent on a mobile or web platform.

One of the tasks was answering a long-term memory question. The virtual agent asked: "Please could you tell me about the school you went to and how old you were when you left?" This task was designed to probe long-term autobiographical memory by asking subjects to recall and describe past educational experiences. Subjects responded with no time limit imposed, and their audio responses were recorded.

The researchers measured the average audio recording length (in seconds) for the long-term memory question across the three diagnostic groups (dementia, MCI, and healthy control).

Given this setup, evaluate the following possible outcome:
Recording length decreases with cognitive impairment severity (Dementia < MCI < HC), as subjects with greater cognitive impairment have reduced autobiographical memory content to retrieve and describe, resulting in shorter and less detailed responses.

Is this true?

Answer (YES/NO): NO